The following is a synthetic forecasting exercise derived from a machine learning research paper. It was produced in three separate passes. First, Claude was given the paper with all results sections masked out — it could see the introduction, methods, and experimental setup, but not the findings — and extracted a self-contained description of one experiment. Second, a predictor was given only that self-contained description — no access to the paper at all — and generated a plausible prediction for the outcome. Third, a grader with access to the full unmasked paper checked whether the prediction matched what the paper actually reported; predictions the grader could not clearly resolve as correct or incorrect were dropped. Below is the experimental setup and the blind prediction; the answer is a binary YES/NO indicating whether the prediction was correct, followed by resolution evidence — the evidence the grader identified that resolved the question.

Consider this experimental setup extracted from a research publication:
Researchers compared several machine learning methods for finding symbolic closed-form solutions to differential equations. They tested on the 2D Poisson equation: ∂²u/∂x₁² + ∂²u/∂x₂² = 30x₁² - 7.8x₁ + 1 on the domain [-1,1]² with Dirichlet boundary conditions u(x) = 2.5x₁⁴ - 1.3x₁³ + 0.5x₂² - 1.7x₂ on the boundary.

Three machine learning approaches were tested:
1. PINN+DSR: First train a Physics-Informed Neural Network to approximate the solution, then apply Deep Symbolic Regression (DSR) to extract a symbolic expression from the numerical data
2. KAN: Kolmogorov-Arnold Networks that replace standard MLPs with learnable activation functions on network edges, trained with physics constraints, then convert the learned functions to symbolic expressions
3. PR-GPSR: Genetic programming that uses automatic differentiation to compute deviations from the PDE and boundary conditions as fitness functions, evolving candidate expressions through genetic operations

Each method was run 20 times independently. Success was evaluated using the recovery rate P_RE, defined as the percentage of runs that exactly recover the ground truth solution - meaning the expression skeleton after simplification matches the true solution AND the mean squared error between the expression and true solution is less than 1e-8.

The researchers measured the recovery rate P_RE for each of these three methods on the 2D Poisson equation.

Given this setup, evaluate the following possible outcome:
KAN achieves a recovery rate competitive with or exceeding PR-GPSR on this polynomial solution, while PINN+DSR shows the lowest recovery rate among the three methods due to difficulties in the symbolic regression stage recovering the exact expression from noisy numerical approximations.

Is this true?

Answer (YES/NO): NO